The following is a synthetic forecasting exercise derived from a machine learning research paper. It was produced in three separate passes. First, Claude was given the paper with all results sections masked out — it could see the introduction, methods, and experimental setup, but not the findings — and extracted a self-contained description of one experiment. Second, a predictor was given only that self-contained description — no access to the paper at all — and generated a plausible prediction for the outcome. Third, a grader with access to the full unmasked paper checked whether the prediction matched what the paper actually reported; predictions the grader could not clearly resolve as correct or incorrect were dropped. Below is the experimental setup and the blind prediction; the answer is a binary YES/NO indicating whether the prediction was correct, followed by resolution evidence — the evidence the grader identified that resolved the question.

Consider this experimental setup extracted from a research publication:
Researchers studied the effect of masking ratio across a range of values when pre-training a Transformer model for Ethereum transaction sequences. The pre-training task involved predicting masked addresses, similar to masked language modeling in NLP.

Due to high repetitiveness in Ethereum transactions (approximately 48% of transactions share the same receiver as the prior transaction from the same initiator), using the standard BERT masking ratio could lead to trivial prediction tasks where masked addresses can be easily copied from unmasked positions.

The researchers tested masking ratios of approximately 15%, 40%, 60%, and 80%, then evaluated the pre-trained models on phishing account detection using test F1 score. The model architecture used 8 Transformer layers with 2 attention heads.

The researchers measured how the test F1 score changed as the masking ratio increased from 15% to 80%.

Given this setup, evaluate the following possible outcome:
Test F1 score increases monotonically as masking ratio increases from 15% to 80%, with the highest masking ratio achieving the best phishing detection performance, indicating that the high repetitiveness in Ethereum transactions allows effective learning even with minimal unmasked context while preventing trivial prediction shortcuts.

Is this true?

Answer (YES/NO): YES